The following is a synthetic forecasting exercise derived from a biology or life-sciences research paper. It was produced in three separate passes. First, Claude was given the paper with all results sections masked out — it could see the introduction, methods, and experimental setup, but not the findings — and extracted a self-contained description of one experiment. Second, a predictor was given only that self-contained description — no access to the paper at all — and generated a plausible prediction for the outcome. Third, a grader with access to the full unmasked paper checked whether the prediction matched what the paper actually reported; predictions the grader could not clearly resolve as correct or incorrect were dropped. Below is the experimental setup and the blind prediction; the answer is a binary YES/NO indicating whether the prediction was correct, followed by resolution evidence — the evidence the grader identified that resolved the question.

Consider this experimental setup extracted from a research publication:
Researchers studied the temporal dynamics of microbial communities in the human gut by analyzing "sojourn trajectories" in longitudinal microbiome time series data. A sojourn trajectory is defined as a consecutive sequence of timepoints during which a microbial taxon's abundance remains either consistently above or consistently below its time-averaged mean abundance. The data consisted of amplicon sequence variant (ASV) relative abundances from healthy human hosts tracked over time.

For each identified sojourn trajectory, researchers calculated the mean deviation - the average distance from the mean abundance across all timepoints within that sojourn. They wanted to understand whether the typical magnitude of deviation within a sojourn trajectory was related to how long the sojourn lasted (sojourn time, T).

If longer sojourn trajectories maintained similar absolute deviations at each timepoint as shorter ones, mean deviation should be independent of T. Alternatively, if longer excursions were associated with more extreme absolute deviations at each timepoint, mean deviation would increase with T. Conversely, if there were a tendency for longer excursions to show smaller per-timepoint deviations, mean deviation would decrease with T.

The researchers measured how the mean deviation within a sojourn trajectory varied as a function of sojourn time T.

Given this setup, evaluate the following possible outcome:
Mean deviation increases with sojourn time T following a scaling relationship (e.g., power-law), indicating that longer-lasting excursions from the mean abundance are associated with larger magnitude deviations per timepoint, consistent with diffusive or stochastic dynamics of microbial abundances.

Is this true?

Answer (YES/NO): NO